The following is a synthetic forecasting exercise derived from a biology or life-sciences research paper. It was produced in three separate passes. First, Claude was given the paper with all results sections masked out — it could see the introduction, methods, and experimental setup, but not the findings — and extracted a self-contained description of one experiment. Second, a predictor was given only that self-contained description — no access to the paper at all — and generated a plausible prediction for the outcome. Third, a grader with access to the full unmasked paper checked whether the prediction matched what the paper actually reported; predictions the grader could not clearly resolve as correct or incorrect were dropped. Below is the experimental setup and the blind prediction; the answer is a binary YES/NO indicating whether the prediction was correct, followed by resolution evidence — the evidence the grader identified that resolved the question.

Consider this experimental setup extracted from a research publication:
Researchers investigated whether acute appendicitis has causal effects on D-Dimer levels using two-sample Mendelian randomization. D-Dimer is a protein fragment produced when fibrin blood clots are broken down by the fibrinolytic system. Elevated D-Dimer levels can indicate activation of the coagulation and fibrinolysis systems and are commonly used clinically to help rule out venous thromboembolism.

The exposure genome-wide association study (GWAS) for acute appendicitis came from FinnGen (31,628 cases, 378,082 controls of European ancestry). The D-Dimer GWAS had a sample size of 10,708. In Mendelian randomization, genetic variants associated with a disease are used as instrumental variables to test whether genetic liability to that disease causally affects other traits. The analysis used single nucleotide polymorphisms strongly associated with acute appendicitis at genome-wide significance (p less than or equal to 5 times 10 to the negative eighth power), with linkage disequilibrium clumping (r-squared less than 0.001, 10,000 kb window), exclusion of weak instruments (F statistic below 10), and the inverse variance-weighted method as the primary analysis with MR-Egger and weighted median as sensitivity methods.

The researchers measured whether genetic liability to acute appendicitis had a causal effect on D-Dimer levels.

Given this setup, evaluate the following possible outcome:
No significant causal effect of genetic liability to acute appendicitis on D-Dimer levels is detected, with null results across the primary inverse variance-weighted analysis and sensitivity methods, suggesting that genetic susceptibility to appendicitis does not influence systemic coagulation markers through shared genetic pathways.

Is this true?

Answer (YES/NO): YES